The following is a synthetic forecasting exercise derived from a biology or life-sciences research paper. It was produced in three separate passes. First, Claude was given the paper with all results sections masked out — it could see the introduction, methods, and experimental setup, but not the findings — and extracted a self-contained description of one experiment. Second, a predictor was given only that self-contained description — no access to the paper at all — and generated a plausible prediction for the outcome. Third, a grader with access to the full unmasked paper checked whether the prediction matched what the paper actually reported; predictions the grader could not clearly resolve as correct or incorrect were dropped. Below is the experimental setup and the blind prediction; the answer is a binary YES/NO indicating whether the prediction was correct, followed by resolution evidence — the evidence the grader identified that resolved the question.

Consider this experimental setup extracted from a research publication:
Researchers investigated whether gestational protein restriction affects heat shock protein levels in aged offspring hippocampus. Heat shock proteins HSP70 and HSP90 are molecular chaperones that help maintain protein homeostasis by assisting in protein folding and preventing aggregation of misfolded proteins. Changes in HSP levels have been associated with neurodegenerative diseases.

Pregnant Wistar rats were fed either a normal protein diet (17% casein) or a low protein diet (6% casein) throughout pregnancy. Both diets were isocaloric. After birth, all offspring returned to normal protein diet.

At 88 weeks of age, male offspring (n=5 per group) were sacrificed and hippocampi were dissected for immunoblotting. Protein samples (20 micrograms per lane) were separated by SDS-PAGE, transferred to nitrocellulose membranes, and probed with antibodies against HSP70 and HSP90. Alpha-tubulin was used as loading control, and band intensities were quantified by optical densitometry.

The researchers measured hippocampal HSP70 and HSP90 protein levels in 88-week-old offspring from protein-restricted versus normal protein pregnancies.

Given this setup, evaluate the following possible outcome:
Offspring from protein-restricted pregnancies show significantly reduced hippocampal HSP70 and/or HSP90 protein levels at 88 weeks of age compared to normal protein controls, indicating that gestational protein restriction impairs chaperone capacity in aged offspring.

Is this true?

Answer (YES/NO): NO